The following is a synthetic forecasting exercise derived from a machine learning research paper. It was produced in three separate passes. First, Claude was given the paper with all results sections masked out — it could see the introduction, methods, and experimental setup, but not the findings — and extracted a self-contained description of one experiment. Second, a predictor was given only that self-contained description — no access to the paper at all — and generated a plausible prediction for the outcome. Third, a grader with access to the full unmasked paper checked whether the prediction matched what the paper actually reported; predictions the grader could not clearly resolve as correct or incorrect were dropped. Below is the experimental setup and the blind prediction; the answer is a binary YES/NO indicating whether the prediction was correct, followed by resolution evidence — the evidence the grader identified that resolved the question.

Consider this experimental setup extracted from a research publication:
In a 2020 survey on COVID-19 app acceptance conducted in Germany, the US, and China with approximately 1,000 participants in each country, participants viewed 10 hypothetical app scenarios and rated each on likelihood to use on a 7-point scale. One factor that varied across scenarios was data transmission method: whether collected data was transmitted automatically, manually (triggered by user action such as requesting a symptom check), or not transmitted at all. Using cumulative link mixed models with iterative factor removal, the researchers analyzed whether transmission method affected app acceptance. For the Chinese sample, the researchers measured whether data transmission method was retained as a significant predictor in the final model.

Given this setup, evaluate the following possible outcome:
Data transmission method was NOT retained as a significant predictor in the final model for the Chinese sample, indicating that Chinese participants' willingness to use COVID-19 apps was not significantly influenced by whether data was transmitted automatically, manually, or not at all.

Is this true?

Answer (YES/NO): YES